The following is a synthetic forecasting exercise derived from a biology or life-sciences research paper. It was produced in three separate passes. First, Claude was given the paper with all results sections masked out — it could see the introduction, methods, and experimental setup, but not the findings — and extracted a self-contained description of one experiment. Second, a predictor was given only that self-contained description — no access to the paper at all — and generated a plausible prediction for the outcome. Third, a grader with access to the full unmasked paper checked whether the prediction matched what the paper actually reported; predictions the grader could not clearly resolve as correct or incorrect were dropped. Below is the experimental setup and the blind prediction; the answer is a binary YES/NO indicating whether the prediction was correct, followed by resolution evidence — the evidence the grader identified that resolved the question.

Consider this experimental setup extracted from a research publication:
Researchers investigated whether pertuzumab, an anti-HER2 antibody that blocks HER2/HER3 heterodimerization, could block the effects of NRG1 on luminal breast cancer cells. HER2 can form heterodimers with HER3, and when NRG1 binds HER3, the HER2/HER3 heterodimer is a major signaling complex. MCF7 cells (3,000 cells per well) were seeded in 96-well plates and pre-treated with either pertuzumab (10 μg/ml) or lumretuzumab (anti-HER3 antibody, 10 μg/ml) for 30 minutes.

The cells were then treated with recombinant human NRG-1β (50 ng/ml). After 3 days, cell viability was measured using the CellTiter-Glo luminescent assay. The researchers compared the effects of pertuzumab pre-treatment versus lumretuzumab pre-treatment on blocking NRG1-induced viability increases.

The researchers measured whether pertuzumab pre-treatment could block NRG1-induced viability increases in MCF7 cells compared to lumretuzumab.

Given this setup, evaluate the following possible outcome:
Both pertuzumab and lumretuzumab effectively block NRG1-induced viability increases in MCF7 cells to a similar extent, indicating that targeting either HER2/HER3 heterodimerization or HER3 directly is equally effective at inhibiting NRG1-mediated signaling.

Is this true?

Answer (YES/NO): YES